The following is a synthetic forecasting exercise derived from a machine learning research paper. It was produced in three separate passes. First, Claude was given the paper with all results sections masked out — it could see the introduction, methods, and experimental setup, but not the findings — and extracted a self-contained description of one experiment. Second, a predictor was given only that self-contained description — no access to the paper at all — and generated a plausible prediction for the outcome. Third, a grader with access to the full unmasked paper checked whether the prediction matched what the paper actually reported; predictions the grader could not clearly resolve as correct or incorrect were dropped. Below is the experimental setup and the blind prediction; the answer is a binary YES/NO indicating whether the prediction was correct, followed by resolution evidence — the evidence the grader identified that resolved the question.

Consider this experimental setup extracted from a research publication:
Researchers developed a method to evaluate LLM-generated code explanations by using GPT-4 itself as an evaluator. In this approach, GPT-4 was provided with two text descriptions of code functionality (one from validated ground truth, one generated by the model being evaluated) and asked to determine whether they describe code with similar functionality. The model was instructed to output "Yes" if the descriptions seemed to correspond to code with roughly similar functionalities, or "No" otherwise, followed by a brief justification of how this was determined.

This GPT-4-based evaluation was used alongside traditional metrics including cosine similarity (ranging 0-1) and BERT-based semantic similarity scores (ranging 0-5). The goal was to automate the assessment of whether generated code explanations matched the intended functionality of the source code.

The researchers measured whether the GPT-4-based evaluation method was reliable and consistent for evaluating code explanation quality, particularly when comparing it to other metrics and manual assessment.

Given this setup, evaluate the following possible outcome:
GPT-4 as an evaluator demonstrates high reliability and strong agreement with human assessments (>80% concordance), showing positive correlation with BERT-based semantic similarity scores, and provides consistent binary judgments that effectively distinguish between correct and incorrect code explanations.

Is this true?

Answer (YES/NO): NO